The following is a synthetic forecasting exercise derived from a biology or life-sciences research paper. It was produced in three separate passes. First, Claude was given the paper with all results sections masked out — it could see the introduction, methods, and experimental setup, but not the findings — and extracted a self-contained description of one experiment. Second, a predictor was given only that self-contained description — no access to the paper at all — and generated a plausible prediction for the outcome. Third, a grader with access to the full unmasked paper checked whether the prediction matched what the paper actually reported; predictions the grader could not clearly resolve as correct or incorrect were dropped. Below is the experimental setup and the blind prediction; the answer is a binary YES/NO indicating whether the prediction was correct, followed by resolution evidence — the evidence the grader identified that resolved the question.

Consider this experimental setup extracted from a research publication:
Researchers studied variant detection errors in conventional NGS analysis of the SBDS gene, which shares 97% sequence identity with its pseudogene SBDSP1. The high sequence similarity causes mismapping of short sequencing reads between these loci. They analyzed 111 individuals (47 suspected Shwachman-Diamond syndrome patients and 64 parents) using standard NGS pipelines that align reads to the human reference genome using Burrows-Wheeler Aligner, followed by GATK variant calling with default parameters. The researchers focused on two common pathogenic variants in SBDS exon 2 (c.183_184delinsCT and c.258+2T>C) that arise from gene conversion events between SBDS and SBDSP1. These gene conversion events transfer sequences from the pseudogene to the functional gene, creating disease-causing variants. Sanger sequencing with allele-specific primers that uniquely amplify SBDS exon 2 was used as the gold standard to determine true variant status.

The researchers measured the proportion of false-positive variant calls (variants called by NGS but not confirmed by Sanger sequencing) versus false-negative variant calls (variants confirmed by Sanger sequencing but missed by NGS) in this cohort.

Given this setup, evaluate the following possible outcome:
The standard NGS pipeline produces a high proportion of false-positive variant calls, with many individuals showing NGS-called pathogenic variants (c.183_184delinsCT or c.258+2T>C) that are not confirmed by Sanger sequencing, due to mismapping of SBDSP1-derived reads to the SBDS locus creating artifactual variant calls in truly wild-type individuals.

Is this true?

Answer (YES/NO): NO